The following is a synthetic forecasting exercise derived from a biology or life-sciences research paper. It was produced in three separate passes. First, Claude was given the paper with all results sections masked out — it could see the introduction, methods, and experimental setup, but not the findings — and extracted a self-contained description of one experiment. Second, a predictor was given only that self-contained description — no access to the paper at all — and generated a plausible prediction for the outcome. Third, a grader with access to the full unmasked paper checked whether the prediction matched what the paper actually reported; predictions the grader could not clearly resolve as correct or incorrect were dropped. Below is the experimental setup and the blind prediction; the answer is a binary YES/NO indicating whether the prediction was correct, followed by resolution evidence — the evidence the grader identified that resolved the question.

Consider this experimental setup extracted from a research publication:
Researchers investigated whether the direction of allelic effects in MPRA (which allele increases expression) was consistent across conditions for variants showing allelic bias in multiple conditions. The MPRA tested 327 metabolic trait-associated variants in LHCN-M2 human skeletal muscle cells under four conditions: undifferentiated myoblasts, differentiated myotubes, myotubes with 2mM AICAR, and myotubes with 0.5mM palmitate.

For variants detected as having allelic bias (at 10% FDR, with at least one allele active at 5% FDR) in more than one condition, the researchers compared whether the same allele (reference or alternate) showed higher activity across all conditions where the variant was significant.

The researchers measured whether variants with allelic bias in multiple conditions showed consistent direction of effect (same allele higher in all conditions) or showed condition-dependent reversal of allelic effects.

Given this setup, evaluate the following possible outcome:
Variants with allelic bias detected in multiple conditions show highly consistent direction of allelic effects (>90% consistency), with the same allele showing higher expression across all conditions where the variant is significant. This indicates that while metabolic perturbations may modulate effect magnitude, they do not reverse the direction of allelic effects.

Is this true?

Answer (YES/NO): YES